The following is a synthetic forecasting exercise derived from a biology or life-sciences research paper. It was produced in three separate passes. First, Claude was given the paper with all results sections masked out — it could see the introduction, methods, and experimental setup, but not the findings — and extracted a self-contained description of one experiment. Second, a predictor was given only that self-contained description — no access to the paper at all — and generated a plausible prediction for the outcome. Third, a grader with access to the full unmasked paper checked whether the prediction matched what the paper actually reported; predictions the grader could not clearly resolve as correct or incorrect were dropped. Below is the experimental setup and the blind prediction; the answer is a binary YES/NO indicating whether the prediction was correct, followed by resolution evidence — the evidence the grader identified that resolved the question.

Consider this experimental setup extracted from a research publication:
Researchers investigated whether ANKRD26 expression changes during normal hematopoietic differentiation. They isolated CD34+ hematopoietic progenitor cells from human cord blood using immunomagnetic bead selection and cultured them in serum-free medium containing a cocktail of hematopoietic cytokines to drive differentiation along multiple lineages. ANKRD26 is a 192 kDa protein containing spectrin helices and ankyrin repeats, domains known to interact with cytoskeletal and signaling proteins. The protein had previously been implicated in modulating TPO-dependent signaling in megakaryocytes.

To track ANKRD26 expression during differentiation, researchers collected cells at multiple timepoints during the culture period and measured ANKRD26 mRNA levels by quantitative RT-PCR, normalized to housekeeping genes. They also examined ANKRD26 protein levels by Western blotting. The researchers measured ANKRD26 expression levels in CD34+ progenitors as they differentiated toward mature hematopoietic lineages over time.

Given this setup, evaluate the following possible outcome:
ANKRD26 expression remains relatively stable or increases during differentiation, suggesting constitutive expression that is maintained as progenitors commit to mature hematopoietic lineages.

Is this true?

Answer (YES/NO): NO